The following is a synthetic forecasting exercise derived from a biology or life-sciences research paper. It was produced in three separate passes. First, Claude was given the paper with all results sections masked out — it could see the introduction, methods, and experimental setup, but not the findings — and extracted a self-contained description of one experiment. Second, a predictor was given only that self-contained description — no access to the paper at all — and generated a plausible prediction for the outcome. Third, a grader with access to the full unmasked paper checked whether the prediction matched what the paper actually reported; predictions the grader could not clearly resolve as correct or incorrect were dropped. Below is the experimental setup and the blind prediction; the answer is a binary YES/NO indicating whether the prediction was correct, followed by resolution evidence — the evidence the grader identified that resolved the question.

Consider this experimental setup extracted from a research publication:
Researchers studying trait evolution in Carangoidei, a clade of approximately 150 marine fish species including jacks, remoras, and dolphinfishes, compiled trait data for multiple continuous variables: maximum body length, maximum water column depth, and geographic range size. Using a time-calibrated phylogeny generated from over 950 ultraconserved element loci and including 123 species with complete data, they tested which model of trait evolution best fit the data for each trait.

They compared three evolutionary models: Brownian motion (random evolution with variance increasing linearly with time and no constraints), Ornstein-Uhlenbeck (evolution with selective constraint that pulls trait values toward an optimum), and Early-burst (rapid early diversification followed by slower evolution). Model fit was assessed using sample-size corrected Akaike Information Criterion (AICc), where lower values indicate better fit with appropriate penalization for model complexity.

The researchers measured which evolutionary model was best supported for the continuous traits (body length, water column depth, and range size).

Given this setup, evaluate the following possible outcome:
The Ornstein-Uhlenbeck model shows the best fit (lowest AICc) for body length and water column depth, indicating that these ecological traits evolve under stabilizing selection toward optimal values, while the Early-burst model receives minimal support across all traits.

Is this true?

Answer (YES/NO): YES